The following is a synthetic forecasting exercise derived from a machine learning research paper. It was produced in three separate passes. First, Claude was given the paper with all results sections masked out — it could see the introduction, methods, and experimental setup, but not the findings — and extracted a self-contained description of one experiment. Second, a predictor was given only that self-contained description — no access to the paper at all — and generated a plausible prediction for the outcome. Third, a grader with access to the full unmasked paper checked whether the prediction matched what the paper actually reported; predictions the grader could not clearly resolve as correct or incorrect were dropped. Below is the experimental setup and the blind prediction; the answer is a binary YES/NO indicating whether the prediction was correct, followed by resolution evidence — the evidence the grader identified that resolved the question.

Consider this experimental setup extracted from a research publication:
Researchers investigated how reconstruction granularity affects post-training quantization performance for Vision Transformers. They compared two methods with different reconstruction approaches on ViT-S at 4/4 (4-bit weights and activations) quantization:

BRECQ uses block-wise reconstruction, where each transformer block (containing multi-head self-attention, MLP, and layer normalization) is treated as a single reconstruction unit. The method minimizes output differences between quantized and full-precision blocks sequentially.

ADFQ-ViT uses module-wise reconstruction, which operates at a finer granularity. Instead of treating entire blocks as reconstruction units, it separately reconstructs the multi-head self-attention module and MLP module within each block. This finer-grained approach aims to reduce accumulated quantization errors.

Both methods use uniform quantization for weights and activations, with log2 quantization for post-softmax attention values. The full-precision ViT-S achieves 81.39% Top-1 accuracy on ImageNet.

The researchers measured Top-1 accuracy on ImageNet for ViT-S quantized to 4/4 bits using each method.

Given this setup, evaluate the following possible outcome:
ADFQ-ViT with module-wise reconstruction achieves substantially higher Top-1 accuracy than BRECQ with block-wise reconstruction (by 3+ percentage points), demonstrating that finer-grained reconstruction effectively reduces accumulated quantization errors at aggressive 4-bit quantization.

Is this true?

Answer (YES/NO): YES